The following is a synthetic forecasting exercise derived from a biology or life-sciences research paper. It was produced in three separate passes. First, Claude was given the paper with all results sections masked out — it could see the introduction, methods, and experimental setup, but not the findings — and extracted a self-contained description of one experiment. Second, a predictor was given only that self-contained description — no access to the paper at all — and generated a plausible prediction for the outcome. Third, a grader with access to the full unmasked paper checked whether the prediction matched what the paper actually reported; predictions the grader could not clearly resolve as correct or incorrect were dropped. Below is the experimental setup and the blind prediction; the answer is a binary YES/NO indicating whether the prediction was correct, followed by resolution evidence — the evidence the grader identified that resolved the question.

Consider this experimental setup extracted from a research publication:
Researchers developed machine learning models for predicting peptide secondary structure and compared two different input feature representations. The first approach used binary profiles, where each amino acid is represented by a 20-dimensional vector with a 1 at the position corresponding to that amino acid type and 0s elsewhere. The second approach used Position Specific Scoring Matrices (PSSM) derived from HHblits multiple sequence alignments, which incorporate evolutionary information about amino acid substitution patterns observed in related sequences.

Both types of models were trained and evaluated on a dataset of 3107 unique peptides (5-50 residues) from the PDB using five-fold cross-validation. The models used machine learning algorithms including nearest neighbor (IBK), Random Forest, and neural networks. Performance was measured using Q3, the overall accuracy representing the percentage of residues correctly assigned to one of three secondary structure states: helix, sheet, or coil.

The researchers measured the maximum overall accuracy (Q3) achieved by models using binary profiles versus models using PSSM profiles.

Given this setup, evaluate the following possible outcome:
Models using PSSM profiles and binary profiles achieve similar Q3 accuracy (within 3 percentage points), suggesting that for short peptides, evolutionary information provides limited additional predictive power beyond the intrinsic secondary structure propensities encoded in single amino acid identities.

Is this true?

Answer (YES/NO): NO